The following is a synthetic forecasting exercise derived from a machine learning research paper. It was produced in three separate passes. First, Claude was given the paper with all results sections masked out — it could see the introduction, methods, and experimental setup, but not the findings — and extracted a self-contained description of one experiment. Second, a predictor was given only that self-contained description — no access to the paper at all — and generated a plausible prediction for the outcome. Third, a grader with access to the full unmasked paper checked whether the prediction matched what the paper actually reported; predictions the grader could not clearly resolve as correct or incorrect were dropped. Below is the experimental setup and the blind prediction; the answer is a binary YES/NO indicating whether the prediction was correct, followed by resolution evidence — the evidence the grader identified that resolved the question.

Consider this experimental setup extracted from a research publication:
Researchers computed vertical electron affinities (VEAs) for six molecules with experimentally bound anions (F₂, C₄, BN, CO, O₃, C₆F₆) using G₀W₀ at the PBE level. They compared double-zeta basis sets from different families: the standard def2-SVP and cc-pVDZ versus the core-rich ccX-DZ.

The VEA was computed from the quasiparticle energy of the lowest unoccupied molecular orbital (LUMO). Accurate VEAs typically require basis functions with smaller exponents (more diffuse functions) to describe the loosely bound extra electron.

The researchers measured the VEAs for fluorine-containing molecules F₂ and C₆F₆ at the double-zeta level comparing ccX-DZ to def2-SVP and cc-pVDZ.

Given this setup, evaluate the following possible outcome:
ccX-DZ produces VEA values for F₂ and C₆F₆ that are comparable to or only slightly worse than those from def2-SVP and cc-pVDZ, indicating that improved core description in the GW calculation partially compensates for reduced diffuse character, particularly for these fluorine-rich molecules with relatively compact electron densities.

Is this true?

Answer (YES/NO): NO